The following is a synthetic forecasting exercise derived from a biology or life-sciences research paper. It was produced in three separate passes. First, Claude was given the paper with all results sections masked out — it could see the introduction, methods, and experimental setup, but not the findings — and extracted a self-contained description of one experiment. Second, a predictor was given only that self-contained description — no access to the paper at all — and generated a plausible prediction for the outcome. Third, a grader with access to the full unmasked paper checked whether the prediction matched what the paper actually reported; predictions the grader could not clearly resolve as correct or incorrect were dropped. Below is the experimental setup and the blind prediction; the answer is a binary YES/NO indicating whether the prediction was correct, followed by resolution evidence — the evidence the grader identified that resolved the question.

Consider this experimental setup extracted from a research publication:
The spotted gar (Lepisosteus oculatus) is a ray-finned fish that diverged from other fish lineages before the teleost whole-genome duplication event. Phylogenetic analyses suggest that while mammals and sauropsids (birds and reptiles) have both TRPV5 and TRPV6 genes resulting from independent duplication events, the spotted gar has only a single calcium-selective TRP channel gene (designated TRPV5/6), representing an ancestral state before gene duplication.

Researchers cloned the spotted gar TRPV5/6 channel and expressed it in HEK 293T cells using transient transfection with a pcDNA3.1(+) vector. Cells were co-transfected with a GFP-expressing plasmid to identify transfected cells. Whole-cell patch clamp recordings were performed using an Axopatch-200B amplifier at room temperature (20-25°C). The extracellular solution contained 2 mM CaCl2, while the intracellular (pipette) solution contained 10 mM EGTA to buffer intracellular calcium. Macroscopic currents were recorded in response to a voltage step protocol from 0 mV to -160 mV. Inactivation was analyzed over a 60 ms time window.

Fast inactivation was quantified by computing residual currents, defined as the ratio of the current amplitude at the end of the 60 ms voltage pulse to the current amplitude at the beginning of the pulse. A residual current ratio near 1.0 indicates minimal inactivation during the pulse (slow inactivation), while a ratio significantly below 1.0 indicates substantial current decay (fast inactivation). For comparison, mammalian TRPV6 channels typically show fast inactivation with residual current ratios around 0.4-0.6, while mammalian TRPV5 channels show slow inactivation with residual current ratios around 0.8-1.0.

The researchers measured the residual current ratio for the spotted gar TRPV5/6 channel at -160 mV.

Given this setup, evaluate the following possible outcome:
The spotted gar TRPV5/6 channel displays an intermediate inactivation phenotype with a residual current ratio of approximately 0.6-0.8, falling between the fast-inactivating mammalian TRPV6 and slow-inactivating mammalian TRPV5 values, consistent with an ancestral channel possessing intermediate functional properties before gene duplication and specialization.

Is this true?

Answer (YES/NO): NO